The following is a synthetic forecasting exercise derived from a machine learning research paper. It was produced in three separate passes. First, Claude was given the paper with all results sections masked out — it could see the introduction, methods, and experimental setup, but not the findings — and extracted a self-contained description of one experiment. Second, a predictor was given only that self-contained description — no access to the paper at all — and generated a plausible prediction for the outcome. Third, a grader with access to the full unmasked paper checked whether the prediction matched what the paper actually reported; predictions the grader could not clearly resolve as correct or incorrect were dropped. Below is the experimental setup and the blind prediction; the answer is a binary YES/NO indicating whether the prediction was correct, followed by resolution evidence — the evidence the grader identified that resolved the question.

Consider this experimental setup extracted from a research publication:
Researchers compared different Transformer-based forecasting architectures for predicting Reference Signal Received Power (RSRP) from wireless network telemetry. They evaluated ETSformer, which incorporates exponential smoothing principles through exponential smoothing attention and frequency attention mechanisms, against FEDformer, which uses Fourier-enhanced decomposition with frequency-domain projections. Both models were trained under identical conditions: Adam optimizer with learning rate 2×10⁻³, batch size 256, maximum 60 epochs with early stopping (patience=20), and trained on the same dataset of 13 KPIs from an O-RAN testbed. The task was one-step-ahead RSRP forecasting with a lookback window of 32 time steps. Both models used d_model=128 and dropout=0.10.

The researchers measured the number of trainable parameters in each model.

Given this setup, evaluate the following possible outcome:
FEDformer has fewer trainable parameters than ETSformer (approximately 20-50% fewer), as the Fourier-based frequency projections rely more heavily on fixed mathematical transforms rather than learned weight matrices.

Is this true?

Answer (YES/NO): NO